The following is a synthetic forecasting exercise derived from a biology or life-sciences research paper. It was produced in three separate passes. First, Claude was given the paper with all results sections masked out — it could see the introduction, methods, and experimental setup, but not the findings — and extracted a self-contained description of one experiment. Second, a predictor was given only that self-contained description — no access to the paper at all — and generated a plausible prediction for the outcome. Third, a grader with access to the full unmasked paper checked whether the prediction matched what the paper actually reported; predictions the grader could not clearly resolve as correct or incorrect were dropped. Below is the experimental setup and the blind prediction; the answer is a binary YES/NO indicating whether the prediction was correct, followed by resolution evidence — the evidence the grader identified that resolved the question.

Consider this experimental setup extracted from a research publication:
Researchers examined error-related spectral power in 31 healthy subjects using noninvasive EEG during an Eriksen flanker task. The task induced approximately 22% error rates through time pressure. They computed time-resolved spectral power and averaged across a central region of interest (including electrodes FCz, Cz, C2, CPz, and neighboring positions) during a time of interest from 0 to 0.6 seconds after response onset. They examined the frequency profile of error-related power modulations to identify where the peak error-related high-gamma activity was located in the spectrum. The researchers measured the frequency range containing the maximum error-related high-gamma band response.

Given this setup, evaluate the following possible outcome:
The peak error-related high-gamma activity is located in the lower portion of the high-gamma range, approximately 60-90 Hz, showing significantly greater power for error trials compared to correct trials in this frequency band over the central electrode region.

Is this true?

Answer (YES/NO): YES